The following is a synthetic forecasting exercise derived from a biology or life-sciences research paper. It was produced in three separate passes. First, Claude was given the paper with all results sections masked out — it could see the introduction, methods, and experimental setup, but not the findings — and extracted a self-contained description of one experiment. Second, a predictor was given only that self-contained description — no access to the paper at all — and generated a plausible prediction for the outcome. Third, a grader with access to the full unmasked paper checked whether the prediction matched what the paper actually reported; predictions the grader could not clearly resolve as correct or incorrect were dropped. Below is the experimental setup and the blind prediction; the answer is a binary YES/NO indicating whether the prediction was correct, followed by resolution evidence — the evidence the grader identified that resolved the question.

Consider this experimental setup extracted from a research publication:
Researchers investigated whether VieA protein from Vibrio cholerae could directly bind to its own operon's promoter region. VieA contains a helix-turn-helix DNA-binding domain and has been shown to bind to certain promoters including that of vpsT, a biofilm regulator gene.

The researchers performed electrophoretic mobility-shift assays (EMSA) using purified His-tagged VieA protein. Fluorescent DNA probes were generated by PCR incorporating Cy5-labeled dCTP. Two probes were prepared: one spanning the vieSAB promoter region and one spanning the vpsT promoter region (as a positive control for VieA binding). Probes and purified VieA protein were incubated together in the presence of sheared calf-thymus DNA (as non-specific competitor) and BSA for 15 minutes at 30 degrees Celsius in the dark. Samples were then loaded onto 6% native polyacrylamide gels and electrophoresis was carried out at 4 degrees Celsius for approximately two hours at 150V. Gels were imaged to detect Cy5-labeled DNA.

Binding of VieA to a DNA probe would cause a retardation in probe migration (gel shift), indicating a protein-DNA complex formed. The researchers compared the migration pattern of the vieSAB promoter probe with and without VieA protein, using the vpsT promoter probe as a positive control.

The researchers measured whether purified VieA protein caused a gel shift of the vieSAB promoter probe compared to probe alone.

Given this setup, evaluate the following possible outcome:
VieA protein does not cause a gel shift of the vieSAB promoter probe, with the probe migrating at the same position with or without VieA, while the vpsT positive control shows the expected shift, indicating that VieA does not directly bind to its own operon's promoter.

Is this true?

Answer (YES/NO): YES